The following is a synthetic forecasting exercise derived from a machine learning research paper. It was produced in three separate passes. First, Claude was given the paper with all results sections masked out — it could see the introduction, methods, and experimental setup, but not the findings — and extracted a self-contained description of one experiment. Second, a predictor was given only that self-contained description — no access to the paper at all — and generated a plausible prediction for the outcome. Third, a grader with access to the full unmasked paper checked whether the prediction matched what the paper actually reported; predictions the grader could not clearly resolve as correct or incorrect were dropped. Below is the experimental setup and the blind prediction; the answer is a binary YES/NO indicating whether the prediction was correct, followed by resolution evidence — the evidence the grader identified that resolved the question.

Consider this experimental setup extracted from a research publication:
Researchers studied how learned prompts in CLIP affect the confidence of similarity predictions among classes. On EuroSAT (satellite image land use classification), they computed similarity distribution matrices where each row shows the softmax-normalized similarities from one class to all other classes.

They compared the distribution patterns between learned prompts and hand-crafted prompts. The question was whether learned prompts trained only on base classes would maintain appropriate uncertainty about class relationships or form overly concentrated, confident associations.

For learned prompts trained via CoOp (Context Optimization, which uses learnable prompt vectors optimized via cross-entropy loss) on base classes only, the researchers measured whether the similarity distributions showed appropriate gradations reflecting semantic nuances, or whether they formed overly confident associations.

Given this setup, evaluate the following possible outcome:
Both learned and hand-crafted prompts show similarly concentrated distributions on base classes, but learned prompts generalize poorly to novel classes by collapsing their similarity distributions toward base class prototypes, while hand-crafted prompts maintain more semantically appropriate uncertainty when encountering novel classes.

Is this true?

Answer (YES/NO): NO